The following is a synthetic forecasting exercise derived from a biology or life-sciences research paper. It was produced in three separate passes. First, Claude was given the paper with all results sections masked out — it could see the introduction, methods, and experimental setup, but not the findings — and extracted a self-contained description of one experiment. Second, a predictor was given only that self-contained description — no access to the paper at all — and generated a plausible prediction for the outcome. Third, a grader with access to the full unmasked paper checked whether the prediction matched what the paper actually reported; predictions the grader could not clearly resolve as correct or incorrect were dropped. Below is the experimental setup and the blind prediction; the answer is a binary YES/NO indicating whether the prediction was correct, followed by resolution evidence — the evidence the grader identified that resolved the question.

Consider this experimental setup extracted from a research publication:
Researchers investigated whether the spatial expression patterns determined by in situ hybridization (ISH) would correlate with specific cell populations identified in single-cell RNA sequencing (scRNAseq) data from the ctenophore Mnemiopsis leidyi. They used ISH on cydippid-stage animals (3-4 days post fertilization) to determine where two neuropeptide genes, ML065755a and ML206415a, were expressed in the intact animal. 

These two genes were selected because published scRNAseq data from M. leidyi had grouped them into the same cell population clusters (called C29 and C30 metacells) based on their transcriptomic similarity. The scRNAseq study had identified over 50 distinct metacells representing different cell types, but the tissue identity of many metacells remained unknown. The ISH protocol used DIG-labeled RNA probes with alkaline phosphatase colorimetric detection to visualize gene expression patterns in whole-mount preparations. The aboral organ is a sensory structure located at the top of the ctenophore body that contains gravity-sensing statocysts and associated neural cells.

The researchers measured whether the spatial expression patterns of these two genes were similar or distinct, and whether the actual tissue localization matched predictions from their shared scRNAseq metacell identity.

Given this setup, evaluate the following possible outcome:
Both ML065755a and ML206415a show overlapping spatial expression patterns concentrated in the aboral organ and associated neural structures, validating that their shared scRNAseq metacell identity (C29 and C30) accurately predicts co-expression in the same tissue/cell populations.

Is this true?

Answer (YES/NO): YES